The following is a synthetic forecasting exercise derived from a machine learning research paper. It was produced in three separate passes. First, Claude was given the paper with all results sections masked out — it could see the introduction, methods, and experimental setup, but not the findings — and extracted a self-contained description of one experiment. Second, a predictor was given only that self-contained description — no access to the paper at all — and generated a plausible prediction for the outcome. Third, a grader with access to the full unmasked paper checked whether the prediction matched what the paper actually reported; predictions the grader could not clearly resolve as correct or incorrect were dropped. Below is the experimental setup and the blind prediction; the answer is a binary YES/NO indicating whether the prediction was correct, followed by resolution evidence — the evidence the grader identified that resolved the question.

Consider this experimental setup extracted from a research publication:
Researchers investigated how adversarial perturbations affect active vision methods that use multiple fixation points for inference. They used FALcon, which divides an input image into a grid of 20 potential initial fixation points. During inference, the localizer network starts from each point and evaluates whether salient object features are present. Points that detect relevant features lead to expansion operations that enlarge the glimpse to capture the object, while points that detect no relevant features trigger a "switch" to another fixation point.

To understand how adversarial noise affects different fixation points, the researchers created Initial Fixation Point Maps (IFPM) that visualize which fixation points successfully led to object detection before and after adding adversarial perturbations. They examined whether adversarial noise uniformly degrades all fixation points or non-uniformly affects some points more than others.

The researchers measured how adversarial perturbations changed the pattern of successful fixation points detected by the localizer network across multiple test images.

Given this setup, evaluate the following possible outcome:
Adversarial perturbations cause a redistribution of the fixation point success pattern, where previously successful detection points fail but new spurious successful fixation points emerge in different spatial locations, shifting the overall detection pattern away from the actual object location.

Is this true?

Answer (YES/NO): NO